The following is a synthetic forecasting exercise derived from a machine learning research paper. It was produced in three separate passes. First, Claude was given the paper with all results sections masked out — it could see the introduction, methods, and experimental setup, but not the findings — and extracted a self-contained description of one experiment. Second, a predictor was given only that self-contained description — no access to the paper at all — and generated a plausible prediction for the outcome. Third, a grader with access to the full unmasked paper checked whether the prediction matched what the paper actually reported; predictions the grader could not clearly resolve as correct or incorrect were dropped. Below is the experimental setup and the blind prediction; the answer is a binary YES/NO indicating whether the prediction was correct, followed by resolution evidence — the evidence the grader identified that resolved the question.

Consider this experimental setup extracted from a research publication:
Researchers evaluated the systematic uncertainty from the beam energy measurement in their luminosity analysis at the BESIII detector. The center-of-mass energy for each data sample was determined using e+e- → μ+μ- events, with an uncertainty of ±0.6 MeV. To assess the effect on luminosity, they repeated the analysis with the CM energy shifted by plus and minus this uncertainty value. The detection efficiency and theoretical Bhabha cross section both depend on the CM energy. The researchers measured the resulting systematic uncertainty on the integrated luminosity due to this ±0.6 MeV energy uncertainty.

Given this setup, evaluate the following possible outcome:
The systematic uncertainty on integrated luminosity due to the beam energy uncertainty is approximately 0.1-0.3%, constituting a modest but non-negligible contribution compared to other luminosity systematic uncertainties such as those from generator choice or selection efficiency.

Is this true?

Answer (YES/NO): NO